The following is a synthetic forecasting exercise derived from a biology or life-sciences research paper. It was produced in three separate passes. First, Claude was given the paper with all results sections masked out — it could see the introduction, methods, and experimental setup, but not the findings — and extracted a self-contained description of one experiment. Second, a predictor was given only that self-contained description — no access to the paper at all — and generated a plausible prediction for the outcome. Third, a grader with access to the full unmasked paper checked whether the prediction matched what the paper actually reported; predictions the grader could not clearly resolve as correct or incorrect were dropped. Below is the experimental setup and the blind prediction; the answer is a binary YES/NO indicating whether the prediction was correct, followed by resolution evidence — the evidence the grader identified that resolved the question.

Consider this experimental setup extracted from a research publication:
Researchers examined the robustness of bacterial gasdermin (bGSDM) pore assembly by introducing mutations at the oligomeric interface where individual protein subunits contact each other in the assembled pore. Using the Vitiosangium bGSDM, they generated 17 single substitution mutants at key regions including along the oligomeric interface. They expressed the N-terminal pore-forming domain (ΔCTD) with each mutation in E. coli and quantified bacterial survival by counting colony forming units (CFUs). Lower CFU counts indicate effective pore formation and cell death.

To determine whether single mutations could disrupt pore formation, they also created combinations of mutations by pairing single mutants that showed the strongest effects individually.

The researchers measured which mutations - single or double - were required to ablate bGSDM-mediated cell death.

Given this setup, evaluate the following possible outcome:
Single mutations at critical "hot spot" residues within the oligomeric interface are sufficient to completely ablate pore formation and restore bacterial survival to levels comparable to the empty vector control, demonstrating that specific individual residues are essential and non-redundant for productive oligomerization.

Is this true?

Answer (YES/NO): NO